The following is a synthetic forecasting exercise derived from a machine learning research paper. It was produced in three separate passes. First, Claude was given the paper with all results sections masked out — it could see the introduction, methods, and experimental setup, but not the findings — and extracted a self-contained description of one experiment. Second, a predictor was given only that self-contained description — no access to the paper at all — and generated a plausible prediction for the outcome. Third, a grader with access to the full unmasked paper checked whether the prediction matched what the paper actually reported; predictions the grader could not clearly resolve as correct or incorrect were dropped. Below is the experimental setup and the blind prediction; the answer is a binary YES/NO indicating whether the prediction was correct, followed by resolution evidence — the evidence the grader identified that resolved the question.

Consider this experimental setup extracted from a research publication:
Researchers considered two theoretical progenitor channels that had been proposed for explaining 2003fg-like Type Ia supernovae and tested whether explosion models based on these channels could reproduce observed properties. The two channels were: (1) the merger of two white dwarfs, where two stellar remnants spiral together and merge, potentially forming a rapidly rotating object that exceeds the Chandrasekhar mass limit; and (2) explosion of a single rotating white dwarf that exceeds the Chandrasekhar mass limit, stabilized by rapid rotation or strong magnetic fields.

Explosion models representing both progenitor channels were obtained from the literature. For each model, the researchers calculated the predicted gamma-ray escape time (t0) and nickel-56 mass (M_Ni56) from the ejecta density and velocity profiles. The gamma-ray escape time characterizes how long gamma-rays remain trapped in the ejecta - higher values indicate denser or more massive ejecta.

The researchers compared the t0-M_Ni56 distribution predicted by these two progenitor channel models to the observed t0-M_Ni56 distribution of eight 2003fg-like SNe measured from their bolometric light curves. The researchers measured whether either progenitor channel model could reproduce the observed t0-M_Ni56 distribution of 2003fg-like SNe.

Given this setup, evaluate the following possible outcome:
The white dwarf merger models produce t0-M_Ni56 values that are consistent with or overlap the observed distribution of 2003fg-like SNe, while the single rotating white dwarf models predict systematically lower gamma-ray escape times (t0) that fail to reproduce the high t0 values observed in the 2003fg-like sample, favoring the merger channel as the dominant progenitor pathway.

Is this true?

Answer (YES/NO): NO